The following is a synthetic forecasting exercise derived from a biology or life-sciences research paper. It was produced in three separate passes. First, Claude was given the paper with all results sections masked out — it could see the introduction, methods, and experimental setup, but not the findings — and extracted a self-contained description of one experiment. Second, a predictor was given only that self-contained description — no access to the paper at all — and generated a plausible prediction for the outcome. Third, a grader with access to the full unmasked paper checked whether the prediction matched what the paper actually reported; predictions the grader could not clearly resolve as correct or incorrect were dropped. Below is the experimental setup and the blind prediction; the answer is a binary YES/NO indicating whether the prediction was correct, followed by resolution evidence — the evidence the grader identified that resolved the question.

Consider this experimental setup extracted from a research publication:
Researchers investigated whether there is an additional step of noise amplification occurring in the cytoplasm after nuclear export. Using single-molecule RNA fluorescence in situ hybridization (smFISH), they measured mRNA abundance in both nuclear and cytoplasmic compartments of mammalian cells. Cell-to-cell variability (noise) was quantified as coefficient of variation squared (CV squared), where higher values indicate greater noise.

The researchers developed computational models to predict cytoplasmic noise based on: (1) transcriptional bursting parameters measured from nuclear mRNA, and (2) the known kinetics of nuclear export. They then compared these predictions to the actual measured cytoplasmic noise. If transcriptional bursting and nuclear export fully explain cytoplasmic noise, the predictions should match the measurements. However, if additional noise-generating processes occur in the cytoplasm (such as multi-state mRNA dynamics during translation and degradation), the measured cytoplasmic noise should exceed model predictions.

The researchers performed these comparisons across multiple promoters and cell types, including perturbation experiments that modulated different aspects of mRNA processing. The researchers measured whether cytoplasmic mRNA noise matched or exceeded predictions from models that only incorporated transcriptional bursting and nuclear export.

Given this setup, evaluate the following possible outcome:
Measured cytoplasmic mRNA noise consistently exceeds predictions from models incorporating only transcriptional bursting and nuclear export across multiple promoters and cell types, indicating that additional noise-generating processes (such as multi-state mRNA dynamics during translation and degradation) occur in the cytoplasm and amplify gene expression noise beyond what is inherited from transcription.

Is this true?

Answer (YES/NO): YES